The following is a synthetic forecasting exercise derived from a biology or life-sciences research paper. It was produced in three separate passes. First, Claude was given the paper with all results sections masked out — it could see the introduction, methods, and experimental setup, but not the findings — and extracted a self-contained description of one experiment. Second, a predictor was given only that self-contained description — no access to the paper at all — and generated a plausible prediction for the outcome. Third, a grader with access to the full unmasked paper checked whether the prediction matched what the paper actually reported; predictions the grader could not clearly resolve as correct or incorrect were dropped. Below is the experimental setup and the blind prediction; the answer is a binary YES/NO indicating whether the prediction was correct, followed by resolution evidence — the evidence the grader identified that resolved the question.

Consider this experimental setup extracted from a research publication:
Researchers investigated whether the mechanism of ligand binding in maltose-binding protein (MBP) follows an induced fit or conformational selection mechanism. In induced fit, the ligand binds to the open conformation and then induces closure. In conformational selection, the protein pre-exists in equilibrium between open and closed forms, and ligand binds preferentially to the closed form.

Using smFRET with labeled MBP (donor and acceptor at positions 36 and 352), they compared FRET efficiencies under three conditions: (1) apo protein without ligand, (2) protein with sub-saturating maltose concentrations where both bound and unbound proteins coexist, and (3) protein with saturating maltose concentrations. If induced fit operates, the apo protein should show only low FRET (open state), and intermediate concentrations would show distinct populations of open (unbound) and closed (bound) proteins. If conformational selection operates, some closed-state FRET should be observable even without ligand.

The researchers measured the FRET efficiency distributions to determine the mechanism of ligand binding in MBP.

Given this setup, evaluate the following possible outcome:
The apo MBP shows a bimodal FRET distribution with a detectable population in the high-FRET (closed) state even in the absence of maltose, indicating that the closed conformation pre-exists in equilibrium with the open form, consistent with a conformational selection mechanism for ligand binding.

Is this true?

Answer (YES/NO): NO